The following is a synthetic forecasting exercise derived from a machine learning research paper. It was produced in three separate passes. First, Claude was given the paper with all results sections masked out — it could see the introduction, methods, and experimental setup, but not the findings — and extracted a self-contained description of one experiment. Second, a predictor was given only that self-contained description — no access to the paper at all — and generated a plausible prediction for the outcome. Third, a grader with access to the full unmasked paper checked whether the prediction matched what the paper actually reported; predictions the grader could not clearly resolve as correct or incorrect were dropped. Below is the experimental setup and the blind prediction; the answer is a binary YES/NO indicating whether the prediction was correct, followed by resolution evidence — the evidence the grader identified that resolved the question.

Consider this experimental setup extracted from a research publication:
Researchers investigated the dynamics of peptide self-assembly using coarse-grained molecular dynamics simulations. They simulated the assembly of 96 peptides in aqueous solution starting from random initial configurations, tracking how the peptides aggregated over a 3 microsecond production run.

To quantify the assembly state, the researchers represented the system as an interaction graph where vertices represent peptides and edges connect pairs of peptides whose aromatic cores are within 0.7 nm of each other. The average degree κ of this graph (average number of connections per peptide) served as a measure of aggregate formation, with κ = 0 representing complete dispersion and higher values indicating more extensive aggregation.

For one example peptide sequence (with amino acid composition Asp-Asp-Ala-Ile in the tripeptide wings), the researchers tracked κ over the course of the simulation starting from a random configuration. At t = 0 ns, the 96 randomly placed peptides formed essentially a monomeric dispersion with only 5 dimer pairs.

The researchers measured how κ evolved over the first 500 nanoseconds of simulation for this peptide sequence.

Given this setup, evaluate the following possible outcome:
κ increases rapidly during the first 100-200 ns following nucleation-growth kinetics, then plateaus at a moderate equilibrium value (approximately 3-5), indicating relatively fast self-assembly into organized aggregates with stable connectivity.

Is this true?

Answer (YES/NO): NO